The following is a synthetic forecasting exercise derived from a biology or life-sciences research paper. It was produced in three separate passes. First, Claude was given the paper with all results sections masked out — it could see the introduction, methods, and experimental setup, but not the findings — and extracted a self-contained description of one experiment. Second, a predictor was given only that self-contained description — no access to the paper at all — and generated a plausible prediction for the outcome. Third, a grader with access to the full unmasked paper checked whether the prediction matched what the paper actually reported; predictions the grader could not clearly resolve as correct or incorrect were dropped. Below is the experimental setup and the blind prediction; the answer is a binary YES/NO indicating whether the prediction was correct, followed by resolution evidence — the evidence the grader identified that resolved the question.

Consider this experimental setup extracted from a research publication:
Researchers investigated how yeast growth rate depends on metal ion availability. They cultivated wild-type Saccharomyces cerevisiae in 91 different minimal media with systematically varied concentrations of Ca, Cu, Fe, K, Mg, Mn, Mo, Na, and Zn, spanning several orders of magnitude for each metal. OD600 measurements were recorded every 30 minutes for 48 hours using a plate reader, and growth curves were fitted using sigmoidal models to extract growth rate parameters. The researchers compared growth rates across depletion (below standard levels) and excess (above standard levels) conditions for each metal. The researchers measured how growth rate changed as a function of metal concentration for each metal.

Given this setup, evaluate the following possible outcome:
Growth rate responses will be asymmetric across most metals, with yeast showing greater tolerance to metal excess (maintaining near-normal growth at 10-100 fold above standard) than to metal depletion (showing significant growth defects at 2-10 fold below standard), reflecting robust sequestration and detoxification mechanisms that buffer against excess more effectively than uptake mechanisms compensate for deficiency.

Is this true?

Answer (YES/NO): NO